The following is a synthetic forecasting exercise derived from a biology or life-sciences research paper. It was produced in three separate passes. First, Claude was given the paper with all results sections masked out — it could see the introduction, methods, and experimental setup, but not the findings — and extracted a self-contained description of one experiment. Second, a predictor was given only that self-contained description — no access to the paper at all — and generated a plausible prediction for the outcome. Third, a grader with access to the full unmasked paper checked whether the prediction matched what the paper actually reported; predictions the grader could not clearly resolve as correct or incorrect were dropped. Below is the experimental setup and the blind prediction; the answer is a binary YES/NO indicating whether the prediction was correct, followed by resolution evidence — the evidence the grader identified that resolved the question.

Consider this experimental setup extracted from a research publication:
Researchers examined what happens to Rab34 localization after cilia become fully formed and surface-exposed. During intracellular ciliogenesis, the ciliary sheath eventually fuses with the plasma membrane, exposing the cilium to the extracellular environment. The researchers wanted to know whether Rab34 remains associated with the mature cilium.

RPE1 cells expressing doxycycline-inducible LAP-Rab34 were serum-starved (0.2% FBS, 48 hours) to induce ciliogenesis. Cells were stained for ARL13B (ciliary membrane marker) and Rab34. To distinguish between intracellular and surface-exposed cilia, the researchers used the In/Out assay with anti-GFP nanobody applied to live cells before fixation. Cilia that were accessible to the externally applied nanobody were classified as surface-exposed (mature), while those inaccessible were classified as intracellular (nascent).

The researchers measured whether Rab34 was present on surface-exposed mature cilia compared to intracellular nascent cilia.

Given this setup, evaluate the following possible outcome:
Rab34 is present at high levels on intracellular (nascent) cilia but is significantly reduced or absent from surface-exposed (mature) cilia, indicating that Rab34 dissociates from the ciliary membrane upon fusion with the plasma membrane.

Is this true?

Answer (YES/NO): YES